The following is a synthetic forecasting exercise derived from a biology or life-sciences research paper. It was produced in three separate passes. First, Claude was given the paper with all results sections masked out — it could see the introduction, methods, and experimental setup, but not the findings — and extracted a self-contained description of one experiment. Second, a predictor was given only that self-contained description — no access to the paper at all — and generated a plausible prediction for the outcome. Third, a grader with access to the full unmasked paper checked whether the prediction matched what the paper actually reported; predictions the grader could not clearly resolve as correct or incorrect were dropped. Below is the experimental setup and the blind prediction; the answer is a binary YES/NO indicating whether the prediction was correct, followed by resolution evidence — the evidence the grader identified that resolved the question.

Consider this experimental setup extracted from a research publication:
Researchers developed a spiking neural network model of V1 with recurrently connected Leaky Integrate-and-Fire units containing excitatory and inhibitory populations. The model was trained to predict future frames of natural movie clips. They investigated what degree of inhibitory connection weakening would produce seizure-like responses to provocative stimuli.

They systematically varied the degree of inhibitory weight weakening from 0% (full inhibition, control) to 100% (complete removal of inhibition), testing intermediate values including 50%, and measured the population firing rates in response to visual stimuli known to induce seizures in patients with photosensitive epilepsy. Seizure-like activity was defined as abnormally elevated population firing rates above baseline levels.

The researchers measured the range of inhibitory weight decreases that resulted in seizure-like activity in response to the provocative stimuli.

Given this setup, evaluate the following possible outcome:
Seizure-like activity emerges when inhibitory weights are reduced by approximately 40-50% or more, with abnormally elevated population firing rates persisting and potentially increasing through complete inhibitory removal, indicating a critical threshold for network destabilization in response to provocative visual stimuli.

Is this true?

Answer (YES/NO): NO